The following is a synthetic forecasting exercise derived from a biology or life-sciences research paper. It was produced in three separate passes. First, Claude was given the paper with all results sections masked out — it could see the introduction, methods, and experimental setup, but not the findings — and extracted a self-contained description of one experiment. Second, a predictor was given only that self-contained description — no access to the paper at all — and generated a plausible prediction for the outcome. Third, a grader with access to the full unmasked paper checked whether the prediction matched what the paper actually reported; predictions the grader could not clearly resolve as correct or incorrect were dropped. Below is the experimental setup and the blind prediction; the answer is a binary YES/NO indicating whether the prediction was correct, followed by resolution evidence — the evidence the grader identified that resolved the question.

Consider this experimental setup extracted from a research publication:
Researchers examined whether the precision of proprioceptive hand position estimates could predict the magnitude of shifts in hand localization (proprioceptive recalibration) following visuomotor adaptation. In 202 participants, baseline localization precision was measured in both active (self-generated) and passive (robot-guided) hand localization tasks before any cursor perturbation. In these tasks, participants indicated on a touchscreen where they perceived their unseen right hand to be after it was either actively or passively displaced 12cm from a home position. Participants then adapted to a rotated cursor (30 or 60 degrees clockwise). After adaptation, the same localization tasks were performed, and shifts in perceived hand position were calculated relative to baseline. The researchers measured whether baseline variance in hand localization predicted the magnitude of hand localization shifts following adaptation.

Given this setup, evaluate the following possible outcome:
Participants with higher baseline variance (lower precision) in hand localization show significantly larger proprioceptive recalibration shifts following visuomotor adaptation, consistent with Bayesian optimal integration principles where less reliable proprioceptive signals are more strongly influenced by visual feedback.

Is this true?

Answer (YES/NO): NO